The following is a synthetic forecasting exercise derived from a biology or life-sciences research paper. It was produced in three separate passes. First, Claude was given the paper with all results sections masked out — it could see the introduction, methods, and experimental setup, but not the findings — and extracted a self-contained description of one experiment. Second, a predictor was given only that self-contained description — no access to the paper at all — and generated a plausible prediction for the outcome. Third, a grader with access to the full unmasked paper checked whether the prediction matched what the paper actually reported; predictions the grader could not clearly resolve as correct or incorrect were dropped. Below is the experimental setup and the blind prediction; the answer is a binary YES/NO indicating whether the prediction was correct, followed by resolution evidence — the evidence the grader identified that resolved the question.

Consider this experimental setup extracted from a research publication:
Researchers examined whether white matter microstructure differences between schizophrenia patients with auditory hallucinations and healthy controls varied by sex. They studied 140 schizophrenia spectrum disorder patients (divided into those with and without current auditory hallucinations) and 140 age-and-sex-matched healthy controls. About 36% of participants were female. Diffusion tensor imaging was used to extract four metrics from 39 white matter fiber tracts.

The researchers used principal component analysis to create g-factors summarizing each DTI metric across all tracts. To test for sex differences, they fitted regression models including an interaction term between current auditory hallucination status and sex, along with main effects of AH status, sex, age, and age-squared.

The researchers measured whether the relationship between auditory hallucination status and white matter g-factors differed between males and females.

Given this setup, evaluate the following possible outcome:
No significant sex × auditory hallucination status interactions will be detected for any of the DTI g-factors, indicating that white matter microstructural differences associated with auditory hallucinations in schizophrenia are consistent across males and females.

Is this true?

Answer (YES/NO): YES